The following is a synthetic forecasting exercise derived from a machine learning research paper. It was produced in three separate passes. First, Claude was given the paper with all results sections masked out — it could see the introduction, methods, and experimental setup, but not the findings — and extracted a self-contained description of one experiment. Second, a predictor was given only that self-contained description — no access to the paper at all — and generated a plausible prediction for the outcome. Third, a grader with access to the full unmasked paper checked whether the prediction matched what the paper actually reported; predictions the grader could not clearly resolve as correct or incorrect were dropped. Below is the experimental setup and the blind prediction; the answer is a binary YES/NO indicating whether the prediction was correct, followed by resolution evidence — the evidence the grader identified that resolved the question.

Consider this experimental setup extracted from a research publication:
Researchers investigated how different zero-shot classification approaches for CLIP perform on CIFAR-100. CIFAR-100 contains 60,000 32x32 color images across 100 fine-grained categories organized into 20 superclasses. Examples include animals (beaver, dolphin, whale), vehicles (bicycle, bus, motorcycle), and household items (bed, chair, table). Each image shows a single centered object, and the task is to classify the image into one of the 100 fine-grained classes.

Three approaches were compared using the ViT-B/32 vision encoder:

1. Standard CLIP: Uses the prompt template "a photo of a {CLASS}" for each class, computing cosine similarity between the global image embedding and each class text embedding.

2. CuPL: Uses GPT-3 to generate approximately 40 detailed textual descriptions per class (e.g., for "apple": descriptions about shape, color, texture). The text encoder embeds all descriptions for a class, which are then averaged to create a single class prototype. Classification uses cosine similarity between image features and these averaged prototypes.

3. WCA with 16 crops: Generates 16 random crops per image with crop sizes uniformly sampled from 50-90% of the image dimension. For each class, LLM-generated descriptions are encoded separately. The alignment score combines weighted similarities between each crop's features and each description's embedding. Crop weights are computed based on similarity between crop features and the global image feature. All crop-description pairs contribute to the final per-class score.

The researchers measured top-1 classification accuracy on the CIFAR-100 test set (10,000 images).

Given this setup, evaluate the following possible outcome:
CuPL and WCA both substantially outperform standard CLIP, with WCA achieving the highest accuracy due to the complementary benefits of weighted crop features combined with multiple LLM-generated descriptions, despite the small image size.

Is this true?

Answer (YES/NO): NO